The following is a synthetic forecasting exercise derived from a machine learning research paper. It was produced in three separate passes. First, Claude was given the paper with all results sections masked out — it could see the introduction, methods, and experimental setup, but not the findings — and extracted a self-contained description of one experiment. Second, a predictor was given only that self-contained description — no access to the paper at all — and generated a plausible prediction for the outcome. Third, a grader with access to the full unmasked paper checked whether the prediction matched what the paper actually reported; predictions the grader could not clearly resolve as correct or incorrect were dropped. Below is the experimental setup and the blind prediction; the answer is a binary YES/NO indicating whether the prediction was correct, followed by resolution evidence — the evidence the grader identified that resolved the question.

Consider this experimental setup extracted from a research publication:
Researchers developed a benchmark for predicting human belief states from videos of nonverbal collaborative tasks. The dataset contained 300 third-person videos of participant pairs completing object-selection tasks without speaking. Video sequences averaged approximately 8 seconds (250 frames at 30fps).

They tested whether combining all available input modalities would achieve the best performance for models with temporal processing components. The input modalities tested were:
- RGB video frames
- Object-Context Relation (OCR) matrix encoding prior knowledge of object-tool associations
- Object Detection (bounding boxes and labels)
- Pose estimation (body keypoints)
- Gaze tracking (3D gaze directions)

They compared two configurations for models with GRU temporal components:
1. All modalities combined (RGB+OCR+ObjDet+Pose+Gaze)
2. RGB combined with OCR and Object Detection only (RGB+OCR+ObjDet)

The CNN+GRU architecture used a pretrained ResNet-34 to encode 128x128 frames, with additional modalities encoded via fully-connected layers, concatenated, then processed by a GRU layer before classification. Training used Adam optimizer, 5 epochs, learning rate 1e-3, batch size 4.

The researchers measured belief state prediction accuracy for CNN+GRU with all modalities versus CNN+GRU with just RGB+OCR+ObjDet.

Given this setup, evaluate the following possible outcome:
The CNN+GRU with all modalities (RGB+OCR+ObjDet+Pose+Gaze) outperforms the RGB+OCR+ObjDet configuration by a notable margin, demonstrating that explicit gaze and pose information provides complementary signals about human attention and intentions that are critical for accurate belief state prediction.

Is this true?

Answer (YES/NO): NO